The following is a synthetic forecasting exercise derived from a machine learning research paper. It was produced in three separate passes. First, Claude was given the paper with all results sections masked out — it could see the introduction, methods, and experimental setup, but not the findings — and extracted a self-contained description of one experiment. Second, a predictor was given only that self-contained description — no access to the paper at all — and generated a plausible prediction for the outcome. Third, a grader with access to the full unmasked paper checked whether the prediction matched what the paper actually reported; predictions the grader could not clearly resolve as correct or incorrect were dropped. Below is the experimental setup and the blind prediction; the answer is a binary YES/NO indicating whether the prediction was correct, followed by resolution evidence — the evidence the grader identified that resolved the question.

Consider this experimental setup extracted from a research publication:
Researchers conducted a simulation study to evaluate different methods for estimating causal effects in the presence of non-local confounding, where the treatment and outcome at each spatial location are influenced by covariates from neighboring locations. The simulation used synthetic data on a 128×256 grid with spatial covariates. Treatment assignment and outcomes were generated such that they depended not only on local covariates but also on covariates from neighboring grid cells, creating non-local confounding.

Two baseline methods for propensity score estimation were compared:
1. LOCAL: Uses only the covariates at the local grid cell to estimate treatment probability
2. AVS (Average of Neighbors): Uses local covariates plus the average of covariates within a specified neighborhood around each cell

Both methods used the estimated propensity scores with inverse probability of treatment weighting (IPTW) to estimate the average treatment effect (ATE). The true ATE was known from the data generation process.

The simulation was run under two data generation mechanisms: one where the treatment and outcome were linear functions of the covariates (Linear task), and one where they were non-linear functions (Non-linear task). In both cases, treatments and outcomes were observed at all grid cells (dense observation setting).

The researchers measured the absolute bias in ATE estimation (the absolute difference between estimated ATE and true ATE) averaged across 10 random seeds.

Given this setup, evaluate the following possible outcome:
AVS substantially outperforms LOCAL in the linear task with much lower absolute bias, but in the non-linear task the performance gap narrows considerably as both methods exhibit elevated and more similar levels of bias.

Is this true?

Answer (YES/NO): NO